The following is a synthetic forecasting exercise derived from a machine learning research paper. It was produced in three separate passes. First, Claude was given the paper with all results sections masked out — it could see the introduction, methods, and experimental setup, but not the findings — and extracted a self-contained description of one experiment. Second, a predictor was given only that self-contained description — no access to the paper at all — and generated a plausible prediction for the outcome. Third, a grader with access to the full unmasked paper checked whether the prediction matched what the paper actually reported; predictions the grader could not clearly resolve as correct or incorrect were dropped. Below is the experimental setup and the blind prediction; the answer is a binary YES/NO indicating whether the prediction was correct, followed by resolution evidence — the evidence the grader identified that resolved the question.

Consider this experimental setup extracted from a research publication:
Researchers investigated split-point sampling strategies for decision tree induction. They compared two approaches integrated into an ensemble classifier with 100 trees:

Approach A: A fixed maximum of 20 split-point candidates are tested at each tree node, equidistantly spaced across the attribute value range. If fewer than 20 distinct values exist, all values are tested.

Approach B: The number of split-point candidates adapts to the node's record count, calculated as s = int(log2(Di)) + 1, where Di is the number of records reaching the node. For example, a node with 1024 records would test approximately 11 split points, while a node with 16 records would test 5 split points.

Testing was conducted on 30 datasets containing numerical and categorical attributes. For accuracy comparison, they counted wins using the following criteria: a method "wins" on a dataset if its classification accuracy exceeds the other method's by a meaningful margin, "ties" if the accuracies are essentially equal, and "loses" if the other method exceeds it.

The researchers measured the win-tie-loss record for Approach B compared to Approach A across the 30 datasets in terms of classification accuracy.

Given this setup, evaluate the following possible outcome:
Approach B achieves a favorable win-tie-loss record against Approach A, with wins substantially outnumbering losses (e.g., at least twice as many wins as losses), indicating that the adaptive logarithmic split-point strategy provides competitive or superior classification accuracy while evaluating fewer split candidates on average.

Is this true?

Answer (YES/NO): NO